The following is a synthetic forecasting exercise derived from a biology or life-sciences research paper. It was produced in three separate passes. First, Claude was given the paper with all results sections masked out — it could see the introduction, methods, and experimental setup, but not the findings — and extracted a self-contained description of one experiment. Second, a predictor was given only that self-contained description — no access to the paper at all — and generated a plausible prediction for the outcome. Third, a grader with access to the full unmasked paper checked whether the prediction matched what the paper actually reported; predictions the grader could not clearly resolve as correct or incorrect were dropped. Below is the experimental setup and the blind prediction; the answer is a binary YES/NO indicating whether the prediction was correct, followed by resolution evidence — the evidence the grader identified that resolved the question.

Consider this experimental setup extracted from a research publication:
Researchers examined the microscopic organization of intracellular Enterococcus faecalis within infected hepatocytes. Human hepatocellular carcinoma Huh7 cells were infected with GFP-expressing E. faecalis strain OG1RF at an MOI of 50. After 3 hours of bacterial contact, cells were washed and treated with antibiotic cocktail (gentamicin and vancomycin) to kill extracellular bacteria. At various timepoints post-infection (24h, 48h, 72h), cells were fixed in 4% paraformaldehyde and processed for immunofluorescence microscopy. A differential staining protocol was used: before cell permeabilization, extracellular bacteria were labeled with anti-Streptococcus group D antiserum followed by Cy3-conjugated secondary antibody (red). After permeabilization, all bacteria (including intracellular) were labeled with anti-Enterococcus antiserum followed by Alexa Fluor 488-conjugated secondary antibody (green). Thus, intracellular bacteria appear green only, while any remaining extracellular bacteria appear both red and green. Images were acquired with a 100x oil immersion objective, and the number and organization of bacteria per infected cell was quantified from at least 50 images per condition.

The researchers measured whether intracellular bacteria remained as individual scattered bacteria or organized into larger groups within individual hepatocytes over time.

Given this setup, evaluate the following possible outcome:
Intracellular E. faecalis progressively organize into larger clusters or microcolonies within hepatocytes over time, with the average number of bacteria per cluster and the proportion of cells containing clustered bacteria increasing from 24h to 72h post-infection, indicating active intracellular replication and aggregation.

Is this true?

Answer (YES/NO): YES